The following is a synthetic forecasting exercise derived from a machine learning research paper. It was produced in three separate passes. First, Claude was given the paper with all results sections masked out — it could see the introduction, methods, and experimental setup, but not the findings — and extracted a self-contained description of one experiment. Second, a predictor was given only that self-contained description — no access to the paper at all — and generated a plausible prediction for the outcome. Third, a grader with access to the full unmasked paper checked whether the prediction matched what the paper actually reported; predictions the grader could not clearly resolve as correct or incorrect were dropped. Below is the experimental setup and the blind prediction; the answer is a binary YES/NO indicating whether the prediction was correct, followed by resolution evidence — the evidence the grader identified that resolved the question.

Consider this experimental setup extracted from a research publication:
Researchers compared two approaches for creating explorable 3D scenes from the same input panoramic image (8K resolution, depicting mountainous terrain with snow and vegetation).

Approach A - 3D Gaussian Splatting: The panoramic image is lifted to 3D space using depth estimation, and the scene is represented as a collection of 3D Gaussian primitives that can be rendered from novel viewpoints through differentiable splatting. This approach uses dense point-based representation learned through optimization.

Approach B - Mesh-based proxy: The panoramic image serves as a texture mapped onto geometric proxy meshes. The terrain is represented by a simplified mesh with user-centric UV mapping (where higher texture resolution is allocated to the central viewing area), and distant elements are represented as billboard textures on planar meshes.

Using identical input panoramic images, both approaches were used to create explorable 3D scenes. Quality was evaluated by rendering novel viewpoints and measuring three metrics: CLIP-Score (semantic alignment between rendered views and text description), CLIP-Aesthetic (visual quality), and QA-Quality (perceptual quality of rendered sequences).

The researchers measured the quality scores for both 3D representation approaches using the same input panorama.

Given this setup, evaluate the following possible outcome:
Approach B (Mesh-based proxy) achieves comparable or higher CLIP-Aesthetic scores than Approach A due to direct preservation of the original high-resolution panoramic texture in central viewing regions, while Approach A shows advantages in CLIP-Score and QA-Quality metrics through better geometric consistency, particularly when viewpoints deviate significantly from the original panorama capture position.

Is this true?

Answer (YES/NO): NO